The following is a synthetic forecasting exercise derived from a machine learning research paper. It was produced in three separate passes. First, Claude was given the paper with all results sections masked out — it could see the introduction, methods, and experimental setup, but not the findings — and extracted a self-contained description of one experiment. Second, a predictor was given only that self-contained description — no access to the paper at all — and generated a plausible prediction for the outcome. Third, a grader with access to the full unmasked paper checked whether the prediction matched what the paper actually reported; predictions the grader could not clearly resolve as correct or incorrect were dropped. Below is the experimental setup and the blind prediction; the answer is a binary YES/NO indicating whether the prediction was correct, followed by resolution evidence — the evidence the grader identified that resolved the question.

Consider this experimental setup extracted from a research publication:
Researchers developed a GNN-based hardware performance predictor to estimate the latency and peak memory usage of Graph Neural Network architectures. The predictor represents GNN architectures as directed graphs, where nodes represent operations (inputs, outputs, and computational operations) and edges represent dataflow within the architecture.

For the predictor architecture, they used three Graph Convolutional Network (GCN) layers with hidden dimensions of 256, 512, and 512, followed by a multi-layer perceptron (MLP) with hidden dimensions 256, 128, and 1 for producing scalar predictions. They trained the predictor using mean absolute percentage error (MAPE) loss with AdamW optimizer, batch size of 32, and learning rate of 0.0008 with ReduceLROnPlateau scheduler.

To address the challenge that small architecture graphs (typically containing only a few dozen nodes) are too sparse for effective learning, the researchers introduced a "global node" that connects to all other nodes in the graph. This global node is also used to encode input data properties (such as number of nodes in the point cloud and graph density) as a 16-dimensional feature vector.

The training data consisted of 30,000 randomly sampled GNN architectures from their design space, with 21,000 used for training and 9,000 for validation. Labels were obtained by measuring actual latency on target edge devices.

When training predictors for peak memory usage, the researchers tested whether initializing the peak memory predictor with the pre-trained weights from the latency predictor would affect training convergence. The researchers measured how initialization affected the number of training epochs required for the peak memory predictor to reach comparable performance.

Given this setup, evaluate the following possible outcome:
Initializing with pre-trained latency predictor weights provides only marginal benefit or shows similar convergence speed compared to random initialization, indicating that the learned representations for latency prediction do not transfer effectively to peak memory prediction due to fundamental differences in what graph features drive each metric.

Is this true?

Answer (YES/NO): NO